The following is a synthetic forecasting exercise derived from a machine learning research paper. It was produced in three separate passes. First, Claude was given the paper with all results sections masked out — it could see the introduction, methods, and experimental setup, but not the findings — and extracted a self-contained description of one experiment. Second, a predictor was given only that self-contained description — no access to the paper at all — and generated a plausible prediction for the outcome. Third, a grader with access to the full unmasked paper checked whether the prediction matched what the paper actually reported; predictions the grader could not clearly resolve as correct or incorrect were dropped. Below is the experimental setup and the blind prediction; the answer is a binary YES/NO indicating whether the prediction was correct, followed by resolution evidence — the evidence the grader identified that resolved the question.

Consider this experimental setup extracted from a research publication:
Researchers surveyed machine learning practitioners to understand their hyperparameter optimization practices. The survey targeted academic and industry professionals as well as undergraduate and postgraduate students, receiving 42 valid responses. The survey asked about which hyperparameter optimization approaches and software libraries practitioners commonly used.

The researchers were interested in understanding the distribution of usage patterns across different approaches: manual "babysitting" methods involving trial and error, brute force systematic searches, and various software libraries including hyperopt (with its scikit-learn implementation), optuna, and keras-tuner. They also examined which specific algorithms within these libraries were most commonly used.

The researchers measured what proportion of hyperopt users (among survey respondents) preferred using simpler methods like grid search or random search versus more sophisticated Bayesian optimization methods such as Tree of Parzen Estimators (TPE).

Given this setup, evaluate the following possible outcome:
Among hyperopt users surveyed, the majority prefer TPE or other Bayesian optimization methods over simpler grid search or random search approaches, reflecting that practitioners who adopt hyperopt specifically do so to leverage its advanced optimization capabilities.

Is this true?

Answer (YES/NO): NO